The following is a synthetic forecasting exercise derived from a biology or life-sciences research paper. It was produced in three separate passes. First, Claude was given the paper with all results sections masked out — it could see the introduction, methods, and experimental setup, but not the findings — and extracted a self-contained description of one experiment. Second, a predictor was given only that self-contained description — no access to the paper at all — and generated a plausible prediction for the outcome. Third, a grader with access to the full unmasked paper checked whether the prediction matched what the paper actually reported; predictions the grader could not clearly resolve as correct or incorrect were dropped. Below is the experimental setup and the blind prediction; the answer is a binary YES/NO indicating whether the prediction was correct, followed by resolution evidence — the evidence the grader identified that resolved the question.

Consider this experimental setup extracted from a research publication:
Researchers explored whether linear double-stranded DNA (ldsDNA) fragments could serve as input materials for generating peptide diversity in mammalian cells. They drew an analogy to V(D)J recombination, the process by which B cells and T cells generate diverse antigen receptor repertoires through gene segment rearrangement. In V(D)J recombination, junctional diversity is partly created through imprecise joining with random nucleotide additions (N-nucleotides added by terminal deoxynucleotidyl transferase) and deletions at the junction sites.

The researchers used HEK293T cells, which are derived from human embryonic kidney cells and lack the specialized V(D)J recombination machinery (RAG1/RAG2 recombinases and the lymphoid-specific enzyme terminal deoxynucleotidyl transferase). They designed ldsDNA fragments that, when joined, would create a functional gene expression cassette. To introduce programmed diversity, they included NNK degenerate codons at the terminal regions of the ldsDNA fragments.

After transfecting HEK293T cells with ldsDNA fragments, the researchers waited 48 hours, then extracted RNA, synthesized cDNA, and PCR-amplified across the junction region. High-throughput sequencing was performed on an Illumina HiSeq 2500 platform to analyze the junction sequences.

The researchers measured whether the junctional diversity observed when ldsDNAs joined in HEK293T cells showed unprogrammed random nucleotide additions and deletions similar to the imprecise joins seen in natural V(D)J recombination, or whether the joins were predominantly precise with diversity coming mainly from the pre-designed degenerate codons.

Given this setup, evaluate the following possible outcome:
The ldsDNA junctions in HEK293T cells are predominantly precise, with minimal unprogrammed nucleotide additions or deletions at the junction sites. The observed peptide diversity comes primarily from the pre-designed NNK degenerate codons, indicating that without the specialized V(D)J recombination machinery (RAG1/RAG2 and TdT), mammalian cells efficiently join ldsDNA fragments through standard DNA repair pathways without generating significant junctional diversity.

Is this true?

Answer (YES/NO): NO